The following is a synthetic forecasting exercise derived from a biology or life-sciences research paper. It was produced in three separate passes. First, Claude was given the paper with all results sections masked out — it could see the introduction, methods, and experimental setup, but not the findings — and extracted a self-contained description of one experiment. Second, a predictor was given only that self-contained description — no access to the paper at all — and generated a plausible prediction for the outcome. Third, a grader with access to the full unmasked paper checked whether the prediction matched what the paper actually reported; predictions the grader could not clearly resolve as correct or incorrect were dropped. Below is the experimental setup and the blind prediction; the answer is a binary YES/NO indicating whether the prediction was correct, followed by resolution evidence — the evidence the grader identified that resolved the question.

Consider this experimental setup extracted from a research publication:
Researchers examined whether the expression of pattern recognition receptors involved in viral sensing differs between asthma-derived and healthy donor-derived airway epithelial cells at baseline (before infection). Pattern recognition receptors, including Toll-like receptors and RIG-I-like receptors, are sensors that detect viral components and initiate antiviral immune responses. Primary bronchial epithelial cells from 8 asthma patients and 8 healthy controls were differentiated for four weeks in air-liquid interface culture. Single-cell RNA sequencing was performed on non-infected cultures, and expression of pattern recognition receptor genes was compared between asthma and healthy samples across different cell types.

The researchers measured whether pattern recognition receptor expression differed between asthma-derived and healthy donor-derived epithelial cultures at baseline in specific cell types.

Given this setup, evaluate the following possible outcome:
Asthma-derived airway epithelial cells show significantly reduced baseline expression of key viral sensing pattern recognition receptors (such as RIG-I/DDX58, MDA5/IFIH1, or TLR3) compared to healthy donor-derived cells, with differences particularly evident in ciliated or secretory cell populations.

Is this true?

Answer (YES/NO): NO